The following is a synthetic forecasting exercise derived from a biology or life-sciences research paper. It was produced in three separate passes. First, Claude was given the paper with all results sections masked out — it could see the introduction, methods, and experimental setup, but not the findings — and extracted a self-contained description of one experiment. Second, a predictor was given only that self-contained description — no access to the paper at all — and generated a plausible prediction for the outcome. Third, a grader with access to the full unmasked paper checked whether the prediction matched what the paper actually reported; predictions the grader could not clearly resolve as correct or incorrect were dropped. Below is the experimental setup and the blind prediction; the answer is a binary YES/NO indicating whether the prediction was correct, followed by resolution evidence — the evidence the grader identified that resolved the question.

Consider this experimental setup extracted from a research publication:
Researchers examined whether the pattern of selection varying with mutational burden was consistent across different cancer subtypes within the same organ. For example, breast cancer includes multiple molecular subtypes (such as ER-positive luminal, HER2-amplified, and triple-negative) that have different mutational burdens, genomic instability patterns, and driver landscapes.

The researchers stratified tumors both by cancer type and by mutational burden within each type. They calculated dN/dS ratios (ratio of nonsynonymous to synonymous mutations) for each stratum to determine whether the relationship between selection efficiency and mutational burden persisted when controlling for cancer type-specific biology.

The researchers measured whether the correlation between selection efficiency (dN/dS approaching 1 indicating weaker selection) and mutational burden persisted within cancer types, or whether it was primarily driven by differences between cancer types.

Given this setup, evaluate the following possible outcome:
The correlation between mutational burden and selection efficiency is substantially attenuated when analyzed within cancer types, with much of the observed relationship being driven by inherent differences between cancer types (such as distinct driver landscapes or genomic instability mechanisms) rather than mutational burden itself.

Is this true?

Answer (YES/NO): NO